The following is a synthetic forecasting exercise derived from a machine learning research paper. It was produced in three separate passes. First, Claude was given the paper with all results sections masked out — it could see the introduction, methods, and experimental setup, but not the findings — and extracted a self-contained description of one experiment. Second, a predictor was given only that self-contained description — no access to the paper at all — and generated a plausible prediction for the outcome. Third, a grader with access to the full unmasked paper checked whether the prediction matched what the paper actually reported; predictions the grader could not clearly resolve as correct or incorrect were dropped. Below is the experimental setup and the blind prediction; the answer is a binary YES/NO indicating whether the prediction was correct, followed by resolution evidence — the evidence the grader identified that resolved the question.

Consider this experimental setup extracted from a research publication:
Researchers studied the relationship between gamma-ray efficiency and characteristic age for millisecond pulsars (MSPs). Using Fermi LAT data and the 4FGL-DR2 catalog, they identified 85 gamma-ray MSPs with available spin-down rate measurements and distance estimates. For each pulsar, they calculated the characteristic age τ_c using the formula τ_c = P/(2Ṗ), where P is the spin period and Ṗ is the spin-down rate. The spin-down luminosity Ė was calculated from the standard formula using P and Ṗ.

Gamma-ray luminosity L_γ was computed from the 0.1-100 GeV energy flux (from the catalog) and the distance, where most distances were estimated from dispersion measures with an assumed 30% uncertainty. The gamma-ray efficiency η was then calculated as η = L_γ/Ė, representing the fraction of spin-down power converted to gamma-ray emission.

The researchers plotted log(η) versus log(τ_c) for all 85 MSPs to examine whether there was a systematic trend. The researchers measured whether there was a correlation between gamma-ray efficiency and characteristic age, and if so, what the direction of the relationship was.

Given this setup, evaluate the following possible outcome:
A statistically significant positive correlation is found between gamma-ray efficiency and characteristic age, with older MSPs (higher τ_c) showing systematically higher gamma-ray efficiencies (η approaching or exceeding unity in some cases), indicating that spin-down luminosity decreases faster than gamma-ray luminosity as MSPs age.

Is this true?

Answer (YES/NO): YES